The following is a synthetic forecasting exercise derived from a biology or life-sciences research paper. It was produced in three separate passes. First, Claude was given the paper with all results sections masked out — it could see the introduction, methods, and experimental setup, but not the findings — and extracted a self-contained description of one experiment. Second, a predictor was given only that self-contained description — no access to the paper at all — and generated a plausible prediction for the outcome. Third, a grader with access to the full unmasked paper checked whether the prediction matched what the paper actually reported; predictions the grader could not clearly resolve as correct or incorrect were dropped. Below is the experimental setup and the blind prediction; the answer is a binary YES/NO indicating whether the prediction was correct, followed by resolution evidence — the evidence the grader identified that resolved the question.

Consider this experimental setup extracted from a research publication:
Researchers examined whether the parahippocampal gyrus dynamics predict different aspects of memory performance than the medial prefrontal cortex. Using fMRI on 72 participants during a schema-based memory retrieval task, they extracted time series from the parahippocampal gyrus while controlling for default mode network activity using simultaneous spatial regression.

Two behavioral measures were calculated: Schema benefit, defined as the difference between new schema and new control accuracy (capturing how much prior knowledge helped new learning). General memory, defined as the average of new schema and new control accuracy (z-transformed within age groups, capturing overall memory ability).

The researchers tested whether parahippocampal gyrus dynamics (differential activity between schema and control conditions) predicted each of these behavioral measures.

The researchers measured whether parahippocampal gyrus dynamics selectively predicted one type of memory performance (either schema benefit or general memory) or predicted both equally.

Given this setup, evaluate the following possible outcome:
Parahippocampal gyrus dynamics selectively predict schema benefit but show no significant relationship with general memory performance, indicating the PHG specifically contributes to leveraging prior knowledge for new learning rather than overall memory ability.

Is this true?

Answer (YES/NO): NO